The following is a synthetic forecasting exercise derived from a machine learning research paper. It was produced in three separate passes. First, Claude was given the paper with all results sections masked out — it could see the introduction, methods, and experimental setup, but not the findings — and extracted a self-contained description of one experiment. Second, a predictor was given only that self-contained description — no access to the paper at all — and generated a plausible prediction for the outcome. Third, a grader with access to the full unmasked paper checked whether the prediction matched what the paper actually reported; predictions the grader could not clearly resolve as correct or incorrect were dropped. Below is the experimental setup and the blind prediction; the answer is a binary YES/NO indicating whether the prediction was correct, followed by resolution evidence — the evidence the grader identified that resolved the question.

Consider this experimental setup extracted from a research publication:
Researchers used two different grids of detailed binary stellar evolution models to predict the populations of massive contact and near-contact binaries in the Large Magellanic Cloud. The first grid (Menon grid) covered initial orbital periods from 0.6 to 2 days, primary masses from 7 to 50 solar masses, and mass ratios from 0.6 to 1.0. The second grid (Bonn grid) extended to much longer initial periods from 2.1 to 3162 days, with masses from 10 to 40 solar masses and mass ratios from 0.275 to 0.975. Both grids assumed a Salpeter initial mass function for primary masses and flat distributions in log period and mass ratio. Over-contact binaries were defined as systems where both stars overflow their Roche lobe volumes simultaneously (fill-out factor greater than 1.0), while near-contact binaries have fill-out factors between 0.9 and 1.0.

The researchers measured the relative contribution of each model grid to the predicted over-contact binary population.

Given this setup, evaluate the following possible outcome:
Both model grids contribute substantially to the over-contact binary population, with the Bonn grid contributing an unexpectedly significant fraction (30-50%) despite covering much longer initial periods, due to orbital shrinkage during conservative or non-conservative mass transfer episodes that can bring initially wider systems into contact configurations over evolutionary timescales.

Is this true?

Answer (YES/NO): NO